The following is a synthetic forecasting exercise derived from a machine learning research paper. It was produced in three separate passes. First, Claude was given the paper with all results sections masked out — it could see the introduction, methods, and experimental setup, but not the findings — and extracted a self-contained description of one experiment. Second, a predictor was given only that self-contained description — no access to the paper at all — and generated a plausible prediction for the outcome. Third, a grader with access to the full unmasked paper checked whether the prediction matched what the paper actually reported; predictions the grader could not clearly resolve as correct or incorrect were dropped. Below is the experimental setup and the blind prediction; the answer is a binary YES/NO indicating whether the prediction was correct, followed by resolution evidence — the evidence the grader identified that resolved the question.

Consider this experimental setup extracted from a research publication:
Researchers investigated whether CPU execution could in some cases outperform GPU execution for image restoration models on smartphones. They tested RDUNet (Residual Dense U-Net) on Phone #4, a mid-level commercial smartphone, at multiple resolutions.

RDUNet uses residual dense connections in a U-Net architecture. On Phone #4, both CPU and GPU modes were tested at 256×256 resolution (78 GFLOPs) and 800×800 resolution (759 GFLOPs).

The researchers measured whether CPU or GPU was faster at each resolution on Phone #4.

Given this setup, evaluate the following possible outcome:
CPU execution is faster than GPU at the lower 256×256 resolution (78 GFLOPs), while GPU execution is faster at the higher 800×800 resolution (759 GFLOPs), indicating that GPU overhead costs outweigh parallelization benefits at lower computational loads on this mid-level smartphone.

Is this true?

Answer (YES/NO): NO